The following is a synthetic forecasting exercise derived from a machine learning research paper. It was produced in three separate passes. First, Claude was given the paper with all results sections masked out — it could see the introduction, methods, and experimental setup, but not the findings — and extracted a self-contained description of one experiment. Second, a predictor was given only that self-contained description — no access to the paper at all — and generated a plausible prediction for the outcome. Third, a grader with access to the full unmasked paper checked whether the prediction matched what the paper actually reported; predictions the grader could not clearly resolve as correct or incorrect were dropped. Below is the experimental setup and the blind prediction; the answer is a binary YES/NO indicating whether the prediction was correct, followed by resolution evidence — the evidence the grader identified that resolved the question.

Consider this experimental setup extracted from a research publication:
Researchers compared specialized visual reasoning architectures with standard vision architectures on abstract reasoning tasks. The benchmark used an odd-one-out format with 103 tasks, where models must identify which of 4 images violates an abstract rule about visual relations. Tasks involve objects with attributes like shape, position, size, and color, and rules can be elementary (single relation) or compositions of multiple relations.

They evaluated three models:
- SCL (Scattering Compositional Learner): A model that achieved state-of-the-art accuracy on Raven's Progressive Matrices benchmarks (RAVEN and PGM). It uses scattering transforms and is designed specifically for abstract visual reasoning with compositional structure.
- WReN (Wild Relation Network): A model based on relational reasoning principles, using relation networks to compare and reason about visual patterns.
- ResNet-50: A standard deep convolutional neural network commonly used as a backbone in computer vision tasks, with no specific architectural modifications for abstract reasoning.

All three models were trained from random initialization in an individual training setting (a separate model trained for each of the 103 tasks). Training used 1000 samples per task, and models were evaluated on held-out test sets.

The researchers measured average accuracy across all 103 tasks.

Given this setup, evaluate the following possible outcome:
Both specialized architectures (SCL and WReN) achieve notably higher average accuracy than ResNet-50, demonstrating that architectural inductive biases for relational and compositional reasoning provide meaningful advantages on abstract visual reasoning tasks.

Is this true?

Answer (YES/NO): NO